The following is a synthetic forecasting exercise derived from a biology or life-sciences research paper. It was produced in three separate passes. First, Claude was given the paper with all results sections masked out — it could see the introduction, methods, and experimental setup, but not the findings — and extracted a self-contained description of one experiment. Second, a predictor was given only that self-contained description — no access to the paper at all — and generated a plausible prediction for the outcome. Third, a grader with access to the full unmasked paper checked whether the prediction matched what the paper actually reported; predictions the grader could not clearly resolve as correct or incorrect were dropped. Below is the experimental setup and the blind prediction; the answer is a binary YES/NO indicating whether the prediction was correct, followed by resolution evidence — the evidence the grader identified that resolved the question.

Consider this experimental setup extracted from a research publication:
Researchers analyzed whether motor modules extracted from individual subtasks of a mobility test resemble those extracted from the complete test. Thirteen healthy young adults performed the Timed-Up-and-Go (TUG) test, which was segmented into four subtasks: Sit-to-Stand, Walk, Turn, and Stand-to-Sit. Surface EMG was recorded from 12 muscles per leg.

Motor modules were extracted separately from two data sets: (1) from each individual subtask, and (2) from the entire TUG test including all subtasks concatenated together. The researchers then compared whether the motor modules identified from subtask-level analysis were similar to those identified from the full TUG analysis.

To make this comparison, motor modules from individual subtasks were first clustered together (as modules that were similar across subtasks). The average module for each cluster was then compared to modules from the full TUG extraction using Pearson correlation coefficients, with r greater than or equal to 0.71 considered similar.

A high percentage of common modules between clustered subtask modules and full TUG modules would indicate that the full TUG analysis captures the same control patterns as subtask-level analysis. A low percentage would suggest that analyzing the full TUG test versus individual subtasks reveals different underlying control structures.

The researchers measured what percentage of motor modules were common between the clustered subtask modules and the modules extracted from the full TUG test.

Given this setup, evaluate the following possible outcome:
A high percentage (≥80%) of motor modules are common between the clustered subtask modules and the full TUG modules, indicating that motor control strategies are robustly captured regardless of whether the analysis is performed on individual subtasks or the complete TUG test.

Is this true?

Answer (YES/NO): YES